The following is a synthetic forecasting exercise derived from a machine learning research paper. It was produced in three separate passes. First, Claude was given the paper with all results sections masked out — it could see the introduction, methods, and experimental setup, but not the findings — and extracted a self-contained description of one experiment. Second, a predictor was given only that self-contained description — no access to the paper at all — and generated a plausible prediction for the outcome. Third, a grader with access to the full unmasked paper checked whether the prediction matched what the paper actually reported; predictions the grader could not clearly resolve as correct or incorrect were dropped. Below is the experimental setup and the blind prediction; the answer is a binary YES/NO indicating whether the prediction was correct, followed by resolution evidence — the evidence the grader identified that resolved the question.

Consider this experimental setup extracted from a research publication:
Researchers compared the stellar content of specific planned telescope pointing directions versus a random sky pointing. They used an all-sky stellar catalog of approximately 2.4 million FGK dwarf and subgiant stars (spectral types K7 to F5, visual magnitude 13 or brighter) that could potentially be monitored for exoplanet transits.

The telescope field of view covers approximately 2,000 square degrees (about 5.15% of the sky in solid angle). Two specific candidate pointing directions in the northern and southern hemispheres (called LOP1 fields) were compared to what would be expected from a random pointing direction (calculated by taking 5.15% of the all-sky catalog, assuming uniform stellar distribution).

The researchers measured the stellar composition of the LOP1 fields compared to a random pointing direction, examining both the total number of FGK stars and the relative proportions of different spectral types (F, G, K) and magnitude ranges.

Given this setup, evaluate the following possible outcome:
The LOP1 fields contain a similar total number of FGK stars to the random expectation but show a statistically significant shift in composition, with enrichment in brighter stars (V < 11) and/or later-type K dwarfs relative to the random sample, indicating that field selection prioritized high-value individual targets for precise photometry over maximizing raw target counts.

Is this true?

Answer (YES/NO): NO